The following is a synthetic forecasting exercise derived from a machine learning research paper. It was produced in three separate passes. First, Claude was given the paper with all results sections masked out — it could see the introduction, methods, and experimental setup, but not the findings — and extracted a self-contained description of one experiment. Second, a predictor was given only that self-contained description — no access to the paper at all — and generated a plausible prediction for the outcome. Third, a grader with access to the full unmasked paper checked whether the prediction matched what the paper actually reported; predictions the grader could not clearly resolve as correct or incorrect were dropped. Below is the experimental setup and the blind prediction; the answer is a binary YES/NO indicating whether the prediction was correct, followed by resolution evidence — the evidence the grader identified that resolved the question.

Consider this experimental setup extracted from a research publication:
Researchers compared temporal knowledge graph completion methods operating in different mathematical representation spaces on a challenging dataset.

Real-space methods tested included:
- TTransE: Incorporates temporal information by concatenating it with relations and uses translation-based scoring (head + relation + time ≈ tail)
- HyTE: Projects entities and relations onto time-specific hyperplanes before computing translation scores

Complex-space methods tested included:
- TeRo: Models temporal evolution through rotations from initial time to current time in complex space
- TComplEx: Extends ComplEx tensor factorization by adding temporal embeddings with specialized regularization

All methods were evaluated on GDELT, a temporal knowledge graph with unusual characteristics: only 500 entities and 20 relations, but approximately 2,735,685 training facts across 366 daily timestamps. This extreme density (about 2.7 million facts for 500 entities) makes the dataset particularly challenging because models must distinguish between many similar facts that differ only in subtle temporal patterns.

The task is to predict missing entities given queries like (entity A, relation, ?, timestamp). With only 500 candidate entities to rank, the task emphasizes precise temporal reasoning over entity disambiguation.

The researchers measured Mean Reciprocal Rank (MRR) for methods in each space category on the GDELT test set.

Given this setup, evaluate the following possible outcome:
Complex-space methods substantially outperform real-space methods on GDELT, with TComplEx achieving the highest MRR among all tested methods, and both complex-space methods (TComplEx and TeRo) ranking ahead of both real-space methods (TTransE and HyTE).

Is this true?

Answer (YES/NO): YES